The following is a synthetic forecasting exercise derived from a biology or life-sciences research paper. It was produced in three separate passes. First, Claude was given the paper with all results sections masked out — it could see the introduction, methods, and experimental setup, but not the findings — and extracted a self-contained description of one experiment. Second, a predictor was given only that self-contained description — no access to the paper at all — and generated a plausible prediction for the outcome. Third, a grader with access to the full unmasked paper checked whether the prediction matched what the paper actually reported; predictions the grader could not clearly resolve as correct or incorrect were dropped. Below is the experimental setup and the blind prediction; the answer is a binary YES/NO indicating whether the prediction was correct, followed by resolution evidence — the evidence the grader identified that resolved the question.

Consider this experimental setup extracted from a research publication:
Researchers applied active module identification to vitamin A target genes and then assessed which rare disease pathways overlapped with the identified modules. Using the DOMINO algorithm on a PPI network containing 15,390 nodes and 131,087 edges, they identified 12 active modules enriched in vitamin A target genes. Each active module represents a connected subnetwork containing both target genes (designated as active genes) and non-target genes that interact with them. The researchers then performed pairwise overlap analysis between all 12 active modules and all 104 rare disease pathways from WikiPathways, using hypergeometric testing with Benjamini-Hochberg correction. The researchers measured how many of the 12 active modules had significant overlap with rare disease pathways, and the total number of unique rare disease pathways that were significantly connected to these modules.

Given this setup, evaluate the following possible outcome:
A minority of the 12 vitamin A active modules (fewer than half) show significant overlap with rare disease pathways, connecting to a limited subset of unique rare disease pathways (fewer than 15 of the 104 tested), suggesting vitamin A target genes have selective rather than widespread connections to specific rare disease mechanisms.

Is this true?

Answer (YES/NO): NO